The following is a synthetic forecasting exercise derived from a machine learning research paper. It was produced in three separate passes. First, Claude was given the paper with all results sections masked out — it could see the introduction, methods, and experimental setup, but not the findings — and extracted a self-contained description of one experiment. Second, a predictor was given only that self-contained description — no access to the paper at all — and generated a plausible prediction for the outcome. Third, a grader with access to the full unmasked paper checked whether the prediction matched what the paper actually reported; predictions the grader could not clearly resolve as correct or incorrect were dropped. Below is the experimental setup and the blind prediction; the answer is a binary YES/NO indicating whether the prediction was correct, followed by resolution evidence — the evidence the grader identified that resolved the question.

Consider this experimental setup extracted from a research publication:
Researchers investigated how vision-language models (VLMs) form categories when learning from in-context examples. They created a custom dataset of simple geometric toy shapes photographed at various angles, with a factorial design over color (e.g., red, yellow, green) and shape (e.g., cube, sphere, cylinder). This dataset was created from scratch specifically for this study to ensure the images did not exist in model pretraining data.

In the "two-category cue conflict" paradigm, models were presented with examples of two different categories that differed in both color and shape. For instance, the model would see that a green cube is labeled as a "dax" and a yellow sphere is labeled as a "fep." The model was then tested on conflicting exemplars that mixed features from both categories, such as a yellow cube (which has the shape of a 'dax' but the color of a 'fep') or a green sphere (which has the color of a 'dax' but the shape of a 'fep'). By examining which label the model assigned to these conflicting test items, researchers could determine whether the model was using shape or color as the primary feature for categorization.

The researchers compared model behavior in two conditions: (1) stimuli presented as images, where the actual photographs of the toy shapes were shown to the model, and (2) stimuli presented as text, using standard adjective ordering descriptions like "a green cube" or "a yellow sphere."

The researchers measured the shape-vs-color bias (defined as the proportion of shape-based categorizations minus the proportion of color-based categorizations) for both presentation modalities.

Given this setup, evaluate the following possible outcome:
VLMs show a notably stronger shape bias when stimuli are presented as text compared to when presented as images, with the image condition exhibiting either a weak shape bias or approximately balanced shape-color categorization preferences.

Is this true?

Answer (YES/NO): NO